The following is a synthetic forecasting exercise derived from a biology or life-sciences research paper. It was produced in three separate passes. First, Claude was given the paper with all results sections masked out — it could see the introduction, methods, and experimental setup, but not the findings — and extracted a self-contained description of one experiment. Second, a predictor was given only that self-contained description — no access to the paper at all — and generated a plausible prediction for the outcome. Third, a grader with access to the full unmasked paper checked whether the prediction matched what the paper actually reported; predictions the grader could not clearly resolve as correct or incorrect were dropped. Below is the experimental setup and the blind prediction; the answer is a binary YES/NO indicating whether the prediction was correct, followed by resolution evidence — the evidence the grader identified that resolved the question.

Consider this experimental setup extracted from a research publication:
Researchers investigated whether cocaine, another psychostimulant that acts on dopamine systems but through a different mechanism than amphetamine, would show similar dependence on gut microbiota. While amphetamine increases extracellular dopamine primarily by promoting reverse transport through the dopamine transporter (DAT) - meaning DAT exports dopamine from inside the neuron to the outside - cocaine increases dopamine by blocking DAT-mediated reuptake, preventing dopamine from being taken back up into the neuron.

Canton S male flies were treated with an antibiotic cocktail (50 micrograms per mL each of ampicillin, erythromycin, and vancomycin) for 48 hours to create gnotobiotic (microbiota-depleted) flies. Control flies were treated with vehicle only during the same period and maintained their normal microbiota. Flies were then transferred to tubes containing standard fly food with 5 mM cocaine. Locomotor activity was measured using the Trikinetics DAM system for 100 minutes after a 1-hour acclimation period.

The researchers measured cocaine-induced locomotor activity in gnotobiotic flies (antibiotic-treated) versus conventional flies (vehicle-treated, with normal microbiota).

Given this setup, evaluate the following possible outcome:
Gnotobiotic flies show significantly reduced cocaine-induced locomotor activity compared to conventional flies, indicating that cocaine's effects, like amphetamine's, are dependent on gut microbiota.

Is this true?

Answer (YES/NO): NO